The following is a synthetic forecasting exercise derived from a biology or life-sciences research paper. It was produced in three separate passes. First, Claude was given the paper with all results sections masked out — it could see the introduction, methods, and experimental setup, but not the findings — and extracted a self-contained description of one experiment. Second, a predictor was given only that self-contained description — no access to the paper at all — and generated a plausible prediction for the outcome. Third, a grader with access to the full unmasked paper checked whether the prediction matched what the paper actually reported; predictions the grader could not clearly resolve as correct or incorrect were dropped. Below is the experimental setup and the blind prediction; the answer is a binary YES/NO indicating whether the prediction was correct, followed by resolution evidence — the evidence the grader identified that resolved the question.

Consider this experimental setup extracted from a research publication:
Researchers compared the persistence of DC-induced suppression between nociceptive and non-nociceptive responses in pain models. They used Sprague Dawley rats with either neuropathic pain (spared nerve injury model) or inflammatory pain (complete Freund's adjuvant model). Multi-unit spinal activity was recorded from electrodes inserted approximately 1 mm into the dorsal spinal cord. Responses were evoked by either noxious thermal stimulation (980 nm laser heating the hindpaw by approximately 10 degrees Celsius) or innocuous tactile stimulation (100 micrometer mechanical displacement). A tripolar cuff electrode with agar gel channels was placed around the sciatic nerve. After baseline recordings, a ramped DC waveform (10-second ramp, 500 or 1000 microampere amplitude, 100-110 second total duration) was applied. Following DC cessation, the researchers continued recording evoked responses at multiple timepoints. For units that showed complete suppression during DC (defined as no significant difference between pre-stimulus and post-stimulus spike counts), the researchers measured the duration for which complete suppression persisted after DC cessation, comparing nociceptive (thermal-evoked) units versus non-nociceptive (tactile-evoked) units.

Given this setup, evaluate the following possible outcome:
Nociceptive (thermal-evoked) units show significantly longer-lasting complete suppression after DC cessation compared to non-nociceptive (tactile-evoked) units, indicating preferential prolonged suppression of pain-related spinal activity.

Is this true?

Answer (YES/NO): YES